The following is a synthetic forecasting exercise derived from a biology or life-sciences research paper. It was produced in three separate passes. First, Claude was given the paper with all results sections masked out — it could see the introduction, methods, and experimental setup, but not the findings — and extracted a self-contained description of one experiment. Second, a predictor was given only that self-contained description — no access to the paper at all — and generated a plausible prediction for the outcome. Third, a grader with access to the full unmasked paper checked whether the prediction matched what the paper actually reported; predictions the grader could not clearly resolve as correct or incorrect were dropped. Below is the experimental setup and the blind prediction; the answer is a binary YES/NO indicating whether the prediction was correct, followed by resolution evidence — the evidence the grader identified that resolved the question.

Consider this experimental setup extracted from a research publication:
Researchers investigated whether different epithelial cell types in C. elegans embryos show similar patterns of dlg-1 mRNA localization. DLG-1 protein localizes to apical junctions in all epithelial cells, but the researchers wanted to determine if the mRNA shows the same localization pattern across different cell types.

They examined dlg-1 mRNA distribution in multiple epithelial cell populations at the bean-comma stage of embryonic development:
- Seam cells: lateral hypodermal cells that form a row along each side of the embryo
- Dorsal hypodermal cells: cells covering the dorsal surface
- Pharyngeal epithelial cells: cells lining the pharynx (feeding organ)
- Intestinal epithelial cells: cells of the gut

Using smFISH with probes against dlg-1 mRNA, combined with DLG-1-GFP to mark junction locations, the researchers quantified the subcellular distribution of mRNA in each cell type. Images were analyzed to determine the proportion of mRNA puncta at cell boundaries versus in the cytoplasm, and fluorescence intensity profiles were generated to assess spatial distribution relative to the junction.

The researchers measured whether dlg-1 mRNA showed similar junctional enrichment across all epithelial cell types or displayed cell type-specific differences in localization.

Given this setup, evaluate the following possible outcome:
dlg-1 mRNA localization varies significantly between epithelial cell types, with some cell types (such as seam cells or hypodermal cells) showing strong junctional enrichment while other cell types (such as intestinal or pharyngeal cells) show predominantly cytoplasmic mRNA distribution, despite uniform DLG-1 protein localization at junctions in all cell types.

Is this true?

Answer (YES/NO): NO